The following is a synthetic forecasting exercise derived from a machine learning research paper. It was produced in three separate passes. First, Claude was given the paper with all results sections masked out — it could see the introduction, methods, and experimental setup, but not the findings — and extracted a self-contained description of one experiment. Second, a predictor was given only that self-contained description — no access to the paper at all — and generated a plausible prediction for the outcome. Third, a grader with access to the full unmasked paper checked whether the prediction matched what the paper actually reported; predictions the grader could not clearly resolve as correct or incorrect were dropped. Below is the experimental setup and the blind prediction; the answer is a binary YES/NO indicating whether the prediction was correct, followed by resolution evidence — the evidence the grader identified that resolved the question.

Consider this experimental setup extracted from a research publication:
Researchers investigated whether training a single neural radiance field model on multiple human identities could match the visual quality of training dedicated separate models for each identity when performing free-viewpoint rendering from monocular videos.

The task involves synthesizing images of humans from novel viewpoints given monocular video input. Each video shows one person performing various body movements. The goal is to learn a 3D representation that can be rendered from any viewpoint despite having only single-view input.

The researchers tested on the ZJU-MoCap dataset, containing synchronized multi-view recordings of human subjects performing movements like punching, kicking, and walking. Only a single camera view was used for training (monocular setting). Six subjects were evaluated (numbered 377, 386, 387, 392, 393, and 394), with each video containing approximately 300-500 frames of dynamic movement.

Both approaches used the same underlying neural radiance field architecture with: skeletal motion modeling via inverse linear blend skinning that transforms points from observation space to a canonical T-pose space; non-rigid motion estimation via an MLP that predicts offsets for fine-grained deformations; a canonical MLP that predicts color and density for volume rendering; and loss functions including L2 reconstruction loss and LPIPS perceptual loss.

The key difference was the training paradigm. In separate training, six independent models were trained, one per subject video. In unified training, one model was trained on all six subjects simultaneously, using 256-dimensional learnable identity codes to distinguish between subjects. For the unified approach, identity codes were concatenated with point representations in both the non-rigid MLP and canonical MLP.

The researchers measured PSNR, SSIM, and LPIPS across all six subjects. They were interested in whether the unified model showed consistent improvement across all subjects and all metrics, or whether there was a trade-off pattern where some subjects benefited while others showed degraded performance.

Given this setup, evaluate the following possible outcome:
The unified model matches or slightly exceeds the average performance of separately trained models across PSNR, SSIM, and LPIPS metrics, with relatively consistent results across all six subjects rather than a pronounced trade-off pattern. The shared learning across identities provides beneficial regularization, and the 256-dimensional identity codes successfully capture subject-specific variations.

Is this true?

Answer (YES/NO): YES